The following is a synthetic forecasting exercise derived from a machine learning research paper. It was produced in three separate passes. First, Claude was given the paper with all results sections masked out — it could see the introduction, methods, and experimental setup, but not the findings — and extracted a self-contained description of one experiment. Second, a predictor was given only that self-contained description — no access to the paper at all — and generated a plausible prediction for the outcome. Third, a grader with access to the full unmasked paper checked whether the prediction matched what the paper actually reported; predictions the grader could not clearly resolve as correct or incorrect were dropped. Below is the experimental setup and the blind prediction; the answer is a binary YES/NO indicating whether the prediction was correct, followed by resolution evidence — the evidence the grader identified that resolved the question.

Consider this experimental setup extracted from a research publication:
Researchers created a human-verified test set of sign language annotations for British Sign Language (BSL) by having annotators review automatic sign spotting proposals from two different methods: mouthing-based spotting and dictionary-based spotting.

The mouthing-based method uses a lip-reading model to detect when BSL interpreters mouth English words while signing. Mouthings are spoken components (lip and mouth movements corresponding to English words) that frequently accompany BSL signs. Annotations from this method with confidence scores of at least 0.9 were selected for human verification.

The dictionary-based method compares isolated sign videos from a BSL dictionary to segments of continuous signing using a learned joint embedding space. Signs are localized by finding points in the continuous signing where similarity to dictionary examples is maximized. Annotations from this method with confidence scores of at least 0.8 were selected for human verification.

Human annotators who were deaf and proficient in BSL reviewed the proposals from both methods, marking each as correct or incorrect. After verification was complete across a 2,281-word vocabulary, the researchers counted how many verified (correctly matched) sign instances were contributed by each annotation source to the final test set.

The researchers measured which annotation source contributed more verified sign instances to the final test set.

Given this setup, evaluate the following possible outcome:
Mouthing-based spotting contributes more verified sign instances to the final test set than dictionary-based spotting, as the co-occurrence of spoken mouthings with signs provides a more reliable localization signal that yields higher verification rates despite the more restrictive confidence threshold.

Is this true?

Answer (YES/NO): NO